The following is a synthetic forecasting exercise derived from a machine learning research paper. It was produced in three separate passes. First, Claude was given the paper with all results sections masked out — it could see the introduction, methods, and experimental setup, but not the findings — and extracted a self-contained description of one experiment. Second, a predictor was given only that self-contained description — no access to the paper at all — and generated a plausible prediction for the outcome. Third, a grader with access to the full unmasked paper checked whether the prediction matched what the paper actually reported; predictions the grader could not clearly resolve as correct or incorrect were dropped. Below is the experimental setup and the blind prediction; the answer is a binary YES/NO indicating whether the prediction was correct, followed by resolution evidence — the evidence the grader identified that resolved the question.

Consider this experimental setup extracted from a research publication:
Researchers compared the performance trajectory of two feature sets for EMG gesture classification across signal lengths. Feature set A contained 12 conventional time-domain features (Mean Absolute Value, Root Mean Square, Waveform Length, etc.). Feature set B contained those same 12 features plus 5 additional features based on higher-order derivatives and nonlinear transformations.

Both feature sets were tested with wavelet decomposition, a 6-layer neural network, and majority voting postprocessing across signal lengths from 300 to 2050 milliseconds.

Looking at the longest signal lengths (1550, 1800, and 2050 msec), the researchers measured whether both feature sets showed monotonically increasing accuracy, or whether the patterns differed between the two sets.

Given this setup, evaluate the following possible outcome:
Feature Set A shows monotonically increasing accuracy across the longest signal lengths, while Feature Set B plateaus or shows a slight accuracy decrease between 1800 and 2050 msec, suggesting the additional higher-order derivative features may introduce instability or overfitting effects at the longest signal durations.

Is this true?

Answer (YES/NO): NO